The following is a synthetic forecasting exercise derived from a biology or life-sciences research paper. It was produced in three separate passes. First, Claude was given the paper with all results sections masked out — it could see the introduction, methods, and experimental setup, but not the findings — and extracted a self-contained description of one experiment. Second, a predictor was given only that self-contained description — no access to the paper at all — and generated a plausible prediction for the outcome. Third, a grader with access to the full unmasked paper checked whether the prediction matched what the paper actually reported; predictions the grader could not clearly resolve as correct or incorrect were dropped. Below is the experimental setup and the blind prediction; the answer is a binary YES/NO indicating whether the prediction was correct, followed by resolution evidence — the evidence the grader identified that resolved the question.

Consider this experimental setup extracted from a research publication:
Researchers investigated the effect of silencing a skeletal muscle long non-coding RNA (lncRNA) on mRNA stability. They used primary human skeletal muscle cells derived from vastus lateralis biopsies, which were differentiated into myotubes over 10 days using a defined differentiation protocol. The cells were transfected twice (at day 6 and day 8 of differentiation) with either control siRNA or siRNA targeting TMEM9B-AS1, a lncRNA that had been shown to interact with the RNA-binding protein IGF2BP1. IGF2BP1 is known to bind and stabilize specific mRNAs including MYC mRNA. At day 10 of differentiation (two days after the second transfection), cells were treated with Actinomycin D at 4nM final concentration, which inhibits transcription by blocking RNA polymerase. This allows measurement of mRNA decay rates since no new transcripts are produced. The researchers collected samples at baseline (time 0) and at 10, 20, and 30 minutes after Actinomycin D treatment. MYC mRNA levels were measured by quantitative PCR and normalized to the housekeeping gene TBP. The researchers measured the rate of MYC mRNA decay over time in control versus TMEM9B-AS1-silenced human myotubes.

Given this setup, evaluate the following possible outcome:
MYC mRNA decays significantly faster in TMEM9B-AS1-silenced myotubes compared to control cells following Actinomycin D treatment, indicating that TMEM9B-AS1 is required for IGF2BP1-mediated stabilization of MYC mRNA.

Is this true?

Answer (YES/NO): YES